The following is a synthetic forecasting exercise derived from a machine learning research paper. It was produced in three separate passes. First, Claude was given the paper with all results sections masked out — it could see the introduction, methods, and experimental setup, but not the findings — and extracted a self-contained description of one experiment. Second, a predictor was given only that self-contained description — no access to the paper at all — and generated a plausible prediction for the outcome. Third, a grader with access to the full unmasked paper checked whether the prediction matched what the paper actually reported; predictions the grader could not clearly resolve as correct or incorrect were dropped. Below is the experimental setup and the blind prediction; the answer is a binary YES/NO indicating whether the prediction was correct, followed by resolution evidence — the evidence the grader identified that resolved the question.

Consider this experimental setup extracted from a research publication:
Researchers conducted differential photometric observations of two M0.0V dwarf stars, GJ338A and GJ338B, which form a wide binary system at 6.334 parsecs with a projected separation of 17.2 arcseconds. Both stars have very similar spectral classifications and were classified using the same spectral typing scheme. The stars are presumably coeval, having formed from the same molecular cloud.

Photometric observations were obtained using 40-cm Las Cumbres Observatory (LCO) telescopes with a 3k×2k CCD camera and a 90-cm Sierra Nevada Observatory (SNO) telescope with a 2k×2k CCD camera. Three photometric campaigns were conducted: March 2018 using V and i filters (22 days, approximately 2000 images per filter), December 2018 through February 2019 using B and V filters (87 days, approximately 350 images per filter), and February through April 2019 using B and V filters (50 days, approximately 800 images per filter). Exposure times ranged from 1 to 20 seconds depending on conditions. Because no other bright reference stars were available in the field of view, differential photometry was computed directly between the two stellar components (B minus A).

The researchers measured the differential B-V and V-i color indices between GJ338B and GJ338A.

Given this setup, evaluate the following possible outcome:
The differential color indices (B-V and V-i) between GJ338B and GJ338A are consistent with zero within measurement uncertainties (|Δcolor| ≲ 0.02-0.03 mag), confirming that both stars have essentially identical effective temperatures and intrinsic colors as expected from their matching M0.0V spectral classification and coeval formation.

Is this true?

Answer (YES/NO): NO